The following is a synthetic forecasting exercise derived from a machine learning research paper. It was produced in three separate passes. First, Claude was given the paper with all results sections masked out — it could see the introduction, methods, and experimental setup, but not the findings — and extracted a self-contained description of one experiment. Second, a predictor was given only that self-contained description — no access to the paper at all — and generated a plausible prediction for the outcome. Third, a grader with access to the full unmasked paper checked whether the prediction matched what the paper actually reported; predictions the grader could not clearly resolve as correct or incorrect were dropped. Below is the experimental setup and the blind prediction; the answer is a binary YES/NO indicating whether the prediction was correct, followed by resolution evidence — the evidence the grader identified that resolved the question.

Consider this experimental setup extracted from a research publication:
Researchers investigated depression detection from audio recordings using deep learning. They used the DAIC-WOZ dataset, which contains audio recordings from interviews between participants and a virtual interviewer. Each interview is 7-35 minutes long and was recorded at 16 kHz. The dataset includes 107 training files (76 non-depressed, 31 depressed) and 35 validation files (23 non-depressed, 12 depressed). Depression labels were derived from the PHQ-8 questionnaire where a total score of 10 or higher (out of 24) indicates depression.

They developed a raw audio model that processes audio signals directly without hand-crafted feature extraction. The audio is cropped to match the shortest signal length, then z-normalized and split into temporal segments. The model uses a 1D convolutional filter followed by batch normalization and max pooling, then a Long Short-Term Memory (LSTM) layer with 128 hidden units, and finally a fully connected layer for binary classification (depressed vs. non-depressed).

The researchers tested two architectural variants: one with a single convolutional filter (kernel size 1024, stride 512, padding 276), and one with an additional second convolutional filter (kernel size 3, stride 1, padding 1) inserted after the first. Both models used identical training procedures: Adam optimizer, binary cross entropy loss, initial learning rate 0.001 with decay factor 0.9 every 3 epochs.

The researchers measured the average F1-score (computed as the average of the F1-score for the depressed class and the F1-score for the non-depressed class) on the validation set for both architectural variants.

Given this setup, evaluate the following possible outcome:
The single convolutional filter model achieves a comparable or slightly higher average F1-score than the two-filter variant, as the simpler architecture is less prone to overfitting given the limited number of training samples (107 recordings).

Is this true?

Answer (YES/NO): NO